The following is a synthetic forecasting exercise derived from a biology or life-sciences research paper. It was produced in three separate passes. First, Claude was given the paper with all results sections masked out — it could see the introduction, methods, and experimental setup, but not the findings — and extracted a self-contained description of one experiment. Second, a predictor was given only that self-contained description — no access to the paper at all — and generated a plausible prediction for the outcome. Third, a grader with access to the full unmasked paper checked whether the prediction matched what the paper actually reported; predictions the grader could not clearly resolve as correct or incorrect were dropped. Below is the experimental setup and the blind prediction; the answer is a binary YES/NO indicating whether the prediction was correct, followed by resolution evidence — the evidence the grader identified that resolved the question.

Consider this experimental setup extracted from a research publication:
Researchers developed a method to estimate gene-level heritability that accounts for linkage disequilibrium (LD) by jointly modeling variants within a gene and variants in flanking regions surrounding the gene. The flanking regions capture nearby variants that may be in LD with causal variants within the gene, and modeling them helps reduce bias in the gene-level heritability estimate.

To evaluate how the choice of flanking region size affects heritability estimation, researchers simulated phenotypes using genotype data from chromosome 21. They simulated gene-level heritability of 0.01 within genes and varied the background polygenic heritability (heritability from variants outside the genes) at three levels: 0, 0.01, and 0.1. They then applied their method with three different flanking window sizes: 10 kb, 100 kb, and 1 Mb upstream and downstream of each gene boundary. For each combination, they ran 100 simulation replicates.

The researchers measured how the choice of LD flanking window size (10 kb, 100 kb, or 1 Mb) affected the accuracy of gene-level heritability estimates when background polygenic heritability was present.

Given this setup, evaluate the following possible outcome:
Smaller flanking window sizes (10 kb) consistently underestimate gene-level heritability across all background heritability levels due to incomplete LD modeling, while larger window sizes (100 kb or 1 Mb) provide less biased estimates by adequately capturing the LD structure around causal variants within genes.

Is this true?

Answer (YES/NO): NO